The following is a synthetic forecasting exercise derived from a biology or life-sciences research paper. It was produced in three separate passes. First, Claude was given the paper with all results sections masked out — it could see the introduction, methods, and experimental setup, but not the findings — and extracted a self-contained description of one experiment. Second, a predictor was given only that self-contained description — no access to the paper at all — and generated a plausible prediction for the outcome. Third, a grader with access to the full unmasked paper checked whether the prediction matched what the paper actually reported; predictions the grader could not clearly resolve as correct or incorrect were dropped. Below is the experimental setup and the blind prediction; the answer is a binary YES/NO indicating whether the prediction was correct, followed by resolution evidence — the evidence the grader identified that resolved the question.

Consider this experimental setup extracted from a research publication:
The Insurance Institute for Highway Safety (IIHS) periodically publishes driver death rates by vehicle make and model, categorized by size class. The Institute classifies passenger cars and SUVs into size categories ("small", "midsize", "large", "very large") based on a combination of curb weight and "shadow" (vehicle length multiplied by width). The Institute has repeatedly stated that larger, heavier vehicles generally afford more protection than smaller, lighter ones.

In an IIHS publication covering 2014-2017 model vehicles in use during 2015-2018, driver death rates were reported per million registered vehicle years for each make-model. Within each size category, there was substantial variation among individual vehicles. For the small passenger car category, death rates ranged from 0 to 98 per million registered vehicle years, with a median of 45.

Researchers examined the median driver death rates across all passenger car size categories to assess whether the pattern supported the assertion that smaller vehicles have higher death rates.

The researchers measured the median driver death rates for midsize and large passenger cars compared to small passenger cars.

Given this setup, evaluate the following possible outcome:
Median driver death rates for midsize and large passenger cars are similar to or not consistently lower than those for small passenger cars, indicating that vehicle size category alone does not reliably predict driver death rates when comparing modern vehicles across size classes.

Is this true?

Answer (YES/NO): YES